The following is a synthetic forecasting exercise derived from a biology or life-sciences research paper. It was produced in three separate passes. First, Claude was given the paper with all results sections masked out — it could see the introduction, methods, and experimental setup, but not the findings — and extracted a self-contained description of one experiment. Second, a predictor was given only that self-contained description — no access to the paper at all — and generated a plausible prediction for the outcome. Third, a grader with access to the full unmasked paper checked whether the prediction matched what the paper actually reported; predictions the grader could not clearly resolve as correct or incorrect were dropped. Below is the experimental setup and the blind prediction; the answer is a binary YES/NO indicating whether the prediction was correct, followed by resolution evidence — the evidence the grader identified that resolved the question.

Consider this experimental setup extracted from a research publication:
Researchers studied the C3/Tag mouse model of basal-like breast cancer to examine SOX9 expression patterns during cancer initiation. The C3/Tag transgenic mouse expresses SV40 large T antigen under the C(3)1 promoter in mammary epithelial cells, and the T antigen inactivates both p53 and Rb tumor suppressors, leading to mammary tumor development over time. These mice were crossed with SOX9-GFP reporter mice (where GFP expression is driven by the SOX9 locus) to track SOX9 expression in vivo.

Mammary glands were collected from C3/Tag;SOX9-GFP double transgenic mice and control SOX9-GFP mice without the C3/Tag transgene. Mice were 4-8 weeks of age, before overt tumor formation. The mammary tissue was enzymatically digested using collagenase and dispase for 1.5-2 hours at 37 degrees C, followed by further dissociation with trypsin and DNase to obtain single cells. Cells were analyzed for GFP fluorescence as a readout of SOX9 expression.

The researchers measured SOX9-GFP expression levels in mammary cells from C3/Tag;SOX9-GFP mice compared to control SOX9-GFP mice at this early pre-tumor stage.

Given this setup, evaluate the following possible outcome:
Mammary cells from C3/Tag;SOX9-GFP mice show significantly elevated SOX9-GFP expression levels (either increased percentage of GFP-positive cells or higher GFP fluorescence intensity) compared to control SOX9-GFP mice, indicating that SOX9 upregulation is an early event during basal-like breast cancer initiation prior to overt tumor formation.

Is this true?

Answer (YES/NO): YES